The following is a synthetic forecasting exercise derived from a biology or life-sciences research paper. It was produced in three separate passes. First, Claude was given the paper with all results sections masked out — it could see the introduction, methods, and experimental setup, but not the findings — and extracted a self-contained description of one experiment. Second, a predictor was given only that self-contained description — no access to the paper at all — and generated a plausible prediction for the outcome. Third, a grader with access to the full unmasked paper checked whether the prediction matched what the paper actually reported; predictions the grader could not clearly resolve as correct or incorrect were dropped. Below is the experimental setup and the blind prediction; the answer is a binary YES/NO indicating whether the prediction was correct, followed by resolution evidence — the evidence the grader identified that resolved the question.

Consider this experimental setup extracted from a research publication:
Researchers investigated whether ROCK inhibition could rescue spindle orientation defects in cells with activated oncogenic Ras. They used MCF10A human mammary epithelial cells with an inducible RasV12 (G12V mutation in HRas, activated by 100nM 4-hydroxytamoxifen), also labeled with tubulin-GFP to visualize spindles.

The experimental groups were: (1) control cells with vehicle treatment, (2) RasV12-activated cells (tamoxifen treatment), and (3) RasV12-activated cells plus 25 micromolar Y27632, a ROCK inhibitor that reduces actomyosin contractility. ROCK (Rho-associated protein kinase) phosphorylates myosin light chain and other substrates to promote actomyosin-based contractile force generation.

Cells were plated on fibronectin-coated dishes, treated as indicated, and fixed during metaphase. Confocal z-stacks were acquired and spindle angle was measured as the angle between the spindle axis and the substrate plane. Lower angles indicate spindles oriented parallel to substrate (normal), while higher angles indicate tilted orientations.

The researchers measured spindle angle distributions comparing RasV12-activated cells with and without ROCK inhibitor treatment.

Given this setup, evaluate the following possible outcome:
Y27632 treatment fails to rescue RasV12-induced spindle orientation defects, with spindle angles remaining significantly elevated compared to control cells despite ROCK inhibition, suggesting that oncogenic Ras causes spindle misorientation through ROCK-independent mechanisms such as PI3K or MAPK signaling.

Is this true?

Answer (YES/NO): NO